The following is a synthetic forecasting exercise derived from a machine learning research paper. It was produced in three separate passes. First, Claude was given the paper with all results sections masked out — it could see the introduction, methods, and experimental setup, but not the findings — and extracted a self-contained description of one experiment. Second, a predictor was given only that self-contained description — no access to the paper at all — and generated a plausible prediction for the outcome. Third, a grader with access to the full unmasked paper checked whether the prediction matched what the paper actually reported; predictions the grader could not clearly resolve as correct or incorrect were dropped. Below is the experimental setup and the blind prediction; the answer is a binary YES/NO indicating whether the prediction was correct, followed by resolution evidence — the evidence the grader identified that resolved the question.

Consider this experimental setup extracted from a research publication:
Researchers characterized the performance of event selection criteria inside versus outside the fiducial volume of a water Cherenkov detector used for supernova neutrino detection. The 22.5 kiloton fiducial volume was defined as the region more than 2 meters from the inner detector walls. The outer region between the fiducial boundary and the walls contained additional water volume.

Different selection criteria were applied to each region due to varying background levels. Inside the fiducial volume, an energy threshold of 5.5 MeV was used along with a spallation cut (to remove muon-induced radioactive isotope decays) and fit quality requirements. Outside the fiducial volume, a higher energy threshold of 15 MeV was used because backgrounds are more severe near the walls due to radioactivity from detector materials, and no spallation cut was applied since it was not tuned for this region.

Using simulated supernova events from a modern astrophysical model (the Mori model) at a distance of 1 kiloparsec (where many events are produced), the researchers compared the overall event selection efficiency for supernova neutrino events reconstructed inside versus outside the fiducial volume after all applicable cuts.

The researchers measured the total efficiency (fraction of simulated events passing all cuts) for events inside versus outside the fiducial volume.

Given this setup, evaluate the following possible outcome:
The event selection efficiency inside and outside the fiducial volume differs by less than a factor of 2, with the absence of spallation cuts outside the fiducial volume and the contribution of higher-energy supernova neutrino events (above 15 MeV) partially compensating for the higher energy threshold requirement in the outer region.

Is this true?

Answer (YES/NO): NO